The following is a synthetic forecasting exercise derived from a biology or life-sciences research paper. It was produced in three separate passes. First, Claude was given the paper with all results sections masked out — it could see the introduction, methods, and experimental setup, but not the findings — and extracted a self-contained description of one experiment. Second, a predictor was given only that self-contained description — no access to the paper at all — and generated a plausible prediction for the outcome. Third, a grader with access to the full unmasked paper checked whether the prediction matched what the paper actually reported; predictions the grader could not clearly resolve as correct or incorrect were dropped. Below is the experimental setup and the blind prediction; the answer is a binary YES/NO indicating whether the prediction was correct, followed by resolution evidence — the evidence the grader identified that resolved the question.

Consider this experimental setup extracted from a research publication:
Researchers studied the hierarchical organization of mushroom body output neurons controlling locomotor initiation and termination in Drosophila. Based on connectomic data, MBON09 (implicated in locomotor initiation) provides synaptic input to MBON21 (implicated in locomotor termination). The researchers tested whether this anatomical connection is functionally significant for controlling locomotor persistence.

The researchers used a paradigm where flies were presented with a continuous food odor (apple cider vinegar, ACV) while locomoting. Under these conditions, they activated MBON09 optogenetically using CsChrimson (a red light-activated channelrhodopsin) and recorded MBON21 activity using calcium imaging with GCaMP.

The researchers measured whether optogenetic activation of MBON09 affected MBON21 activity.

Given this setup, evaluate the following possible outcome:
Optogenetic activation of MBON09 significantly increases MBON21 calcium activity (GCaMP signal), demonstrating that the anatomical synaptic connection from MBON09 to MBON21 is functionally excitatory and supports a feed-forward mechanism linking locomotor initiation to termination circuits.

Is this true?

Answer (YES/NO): NO